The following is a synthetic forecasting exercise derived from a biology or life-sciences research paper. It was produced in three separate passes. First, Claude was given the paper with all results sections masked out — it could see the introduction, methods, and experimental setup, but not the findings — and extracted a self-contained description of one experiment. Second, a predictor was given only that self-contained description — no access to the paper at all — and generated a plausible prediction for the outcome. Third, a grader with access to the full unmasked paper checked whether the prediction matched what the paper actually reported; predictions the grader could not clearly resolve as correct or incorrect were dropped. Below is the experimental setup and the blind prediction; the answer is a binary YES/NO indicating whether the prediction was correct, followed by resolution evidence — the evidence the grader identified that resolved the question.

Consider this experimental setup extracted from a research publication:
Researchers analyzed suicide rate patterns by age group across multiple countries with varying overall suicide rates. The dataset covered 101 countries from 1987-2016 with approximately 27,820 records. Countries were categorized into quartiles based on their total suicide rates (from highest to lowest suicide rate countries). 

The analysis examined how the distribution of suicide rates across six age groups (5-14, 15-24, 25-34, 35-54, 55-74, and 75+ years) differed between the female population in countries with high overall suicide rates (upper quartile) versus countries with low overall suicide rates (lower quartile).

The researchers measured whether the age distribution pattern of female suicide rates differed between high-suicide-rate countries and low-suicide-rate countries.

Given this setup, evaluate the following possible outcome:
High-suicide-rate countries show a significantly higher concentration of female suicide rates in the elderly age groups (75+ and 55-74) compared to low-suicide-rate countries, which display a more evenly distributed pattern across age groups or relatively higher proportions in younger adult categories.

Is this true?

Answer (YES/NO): YES